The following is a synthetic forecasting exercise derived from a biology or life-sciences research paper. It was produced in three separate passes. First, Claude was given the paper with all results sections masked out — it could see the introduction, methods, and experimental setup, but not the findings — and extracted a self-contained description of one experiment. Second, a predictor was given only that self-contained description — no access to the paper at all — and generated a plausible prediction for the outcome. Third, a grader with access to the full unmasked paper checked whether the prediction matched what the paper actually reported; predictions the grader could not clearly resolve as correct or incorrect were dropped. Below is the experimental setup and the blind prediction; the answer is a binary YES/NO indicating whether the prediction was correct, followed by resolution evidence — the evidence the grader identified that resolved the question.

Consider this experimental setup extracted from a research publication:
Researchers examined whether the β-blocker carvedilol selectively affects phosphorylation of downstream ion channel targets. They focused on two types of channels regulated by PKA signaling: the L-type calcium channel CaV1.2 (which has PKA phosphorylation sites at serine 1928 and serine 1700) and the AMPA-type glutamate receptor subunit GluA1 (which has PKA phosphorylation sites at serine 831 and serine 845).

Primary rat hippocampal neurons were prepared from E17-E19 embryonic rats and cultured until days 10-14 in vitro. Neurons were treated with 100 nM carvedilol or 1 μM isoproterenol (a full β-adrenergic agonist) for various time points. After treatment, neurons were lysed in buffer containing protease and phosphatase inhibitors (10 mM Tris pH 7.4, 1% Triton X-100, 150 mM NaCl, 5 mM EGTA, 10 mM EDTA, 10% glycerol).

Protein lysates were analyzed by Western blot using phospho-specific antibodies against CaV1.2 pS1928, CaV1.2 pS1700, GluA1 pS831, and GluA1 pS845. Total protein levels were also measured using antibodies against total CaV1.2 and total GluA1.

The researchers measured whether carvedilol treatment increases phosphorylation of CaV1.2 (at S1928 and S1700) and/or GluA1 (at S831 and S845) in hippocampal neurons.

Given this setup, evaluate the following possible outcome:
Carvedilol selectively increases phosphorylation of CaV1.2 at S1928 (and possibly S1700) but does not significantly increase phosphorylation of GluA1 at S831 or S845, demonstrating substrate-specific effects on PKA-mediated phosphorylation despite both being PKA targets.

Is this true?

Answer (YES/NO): YES